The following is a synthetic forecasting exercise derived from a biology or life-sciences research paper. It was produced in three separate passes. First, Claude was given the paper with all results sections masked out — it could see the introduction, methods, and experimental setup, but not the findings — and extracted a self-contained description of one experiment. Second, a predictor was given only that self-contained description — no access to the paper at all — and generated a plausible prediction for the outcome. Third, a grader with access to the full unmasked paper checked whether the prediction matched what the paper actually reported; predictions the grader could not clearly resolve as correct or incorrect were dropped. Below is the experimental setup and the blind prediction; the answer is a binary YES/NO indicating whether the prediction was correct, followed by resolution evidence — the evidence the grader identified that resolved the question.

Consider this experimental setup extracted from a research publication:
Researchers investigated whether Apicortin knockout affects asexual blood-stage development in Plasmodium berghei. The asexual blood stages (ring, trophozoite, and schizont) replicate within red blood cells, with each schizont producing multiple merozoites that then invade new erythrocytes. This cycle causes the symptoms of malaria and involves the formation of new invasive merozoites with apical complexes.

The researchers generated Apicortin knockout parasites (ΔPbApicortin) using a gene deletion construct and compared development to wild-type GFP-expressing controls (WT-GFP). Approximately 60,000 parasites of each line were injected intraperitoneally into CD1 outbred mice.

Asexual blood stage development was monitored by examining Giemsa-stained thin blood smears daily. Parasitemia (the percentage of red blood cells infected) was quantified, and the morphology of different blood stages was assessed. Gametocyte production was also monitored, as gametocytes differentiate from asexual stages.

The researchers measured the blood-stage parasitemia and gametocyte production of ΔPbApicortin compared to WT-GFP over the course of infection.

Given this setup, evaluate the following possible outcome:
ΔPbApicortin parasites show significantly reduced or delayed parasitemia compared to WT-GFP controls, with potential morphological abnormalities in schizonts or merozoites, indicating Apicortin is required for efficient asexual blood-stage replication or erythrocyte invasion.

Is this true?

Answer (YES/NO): NO